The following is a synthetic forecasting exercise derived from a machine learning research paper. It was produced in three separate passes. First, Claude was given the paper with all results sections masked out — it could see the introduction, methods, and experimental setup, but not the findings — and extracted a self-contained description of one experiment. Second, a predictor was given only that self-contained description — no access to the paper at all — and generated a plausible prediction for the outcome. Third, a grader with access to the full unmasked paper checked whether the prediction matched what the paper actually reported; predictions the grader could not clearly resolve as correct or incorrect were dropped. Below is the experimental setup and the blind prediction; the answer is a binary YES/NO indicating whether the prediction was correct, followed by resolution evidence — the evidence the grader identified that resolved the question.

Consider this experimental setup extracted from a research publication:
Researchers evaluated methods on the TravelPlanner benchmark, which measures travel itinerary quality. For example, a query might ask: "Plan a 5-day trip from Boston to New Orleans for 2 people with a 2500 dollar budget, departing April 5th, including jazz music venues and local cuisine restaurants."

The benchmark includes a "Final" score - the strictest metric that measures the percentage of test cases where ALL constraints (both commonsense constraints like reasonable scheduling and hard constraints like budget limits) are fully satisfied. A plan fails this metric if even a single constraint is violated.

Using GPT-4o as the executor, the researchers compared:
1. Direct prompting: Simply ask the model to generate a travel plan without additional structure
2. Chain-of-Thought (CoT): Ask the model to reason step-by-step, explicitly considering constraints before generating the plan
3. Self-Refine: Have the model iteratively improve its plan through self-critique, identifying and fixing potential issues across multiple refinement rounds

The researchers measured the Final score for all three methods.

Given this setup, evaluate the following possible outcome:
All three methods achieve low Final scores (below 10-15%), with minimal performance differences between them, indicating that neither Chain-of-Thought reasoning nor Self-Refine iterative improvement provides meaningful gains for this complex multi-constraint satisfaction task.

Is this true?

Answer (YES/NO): YES